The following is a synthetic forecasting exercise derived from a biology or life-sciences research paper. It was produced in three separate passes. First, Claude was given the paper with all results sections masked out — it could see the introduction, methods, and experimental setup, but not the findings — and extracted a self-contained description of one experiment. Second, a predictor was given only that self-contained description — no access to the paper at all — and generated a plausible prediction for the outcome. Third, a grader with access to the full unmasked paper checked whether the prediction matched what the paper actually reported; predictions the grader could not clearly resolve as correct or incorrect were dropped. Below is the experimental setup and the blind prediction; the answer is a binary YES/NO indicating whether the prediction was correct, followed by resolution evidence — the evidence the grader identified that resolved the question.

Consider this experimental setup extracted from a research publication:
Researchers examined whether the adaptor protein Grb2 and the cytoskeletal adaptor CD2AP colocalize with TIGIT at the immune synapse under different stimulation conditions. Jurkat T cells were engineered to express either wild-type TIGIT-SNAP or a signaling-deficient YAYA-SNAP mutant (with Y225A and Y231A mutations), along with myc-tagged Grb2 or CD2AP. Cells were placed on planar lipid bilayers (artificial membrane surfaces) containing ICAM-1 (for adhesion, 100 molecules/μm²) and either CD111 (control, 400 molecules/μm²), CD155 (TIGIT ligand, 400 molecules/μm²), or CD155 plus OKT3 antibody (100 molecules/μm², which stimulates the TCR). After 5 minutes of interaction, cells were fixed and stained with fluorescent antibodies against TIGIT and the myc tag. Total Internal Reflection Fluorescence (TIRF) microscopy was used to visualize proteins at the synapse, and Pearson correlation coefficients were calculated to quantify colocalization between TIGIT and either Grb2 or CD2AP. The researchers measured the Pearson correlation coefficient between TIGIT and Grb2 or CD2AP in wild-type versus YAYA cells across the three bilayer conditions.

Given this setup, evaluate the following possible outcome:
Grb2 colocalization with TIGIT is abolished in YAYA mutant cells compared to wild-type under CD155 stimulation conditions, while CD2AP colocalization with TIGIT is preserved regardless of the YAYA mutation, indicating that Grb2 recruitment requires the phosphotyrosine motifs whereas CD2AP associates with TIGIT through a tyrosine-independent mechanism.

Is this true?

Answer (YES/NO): NO